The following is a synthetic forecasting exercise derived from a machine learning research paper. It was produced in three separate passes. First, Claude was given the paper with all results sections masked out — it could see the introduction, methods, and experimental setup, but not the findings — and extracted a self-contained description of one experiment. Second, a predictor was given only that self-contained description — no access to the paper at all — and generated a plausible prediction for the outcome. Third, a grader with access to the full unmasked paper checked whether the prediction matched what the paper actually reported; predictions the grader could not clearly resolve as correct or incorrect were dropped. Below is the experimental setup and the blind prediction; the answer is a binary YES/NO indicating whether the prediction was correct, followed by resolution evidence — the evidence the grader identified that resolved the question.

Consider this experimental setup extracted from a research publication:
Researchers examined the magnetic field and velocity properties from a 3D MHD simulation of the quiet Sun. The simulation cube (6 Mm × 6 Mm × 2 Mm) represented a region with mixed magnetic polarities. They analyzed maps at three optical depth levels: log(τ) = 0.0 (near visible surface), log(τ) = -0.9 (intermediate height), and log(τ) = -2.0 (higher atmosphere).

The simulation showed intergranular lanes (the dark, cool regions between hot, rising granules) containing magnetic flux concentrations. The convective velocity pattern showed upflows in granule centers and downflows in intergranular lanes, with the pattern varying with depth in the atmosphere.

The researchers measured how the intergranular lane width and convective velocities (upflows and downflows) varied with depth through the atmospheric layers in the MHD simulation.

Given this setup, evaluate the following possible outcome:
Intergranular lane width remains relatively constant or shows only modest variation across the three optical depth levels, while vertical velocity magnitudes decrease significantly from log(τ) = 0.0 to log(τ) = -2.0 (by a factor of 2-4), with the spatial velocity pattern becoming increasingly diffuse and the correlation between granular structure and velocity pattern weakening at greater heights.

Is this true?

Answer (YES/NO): NO